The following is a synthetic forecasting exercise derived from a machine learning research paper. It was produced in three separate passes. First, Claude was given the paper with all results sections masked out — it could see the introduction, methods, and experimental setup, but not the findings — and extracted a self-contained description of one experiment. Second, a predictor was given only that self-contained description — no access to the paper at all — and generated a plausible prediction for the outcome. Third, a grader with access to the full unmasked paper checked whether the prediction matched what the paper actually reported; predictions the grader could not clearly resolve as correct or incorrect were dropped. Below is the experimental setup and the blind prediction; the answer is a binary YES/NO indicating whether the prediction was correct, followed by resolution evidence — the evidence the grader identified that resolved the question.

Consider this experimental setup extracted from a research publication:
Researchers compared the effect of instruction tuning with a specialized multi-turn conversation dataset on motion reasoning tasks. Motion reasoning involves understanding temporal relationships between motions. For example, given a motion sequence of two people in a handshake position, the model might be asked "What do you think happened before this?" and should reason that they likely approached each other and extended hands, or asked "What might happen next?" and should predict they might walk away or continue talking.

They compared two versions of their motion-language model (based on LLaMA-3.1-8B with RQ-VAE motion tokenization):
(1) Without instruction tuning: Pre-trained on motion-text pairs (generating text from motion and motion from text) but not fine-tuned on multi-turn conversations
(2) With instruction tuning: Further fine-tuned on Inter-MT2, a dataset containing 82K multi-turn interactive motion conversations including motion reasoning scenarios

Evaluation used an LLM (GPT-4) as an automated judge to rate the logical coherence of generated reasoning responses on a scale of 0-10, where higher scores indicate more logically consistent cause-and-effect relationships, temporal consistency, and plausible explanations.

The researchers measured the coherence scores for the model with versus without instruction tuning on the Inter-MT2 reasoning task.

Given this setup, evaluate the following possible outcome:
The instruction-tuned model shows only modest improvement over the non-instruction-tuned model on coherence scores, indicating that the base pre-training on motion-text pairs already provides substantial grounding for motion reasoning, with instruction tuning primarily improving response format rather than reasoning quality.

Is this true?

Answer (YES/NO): NO